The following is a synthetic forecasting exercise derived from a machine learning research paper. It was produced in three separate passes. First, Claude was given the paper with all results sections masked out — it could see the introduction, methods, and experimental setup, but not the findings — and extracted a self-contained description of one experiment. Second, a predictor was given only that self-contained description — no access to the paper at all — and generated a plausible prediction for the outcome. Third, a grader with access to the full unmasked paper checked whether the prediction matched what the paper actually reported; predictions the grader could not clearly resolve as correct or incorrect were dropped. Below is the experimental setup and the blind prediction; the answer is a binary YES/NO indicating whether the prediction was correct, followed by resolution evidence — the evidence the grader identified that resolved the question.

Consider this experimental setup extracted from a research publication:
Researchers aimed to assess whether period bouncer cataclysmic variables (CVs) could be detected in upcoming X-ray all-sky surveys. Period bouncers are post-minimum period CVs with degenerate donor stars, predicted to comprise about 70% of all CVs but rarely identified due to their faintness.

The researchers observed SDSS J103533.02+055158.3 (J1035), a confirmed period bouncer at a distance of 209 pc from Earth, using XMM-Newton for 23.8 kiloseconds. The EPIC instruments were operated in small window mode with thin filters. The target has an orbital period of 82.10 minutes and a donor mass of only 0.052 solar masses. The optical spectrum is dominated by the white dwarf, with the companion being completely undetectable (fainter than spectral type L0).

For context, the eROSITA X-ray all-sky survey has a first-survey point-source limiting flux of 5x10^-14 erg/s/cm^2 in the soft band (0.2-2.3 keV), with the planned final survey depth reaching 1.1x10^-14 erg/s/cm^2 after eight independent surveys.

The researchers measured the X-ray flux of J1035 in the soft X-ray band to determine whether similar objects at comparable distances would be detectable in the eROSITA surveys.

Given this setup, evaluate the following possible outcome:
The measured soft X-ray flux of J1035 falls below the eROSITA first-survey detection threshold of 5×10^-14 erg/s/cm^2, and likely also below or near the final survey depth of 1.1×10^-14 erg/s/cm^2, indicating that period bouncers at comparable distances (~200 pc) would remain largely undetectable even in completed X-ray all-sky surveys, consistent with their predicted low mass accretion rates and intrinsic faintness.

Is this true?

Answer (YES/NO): NO